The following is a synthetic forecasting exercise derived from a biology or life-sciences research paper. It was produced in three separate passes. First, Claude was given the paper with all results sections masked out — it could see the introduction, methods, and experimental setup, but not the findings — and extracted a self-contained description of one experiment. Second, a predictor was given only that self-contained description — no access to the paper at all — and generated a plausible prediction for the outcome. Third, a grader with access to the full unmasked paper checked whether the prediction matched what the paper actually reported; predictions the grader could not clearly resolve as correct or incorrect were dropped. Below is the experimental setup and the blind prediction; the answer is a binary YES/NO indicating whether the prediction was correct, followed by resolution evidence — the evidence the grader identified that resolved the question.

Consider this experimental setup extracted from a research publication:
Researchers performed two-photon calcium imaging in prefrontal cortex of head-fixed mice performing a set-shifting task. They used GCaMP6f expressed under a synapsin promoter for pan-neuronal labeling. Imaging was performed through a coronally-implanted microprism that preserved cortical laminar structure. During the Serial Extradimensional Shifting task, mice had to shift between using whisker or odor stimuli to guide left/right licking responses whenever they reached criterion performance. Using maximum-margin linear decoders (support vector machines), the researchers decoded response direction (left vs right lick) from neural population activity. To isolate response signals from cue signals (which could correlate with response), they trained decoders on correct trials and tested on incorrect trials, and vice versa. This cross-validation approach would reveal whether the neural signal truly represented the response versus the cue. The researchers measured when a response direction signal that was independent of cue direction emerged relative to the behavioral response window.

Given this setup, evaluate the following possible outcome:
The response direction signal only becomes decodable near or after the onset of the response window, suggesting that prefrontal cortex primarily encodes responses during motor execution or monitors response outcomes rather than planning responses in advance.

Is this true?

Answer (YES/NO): YES